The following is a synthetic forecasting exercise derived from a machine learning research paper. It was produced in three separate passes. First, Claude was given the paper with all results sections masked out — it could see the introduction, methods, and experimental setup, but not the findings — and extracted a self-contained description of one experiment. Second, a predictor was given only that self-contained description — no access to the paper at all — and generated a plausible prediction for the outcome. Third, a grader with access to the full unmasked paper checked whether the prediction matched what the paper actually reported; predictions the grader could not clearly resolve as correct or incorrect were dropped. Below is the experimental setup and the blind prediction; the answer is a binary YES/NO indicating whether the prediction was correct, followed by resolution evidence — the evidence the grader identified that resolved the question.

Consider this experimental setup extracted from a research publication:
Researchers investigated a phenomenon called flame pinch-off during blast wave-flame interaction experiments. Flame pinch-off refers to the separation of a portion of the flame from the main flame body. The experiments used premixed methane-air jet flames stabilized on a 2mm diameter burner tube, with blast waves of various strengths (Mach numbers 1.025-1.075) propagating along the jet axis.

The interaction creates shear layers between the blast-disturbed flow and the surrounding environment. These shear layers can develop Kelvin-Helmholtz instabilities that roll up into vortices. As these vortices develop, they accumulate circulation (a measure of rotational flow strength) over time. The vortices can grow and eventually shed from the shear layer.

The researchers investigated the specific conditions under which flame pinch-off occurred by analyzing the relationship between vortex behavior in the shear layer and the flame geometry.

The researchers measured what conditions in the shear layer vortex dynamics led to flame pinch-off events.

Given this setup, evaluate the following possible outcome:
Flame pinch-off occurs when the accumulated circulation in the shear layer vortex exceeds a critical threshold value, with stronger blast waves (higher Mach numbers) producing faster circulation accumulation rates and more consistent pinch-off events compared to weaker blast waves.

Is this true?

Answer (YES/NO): YES